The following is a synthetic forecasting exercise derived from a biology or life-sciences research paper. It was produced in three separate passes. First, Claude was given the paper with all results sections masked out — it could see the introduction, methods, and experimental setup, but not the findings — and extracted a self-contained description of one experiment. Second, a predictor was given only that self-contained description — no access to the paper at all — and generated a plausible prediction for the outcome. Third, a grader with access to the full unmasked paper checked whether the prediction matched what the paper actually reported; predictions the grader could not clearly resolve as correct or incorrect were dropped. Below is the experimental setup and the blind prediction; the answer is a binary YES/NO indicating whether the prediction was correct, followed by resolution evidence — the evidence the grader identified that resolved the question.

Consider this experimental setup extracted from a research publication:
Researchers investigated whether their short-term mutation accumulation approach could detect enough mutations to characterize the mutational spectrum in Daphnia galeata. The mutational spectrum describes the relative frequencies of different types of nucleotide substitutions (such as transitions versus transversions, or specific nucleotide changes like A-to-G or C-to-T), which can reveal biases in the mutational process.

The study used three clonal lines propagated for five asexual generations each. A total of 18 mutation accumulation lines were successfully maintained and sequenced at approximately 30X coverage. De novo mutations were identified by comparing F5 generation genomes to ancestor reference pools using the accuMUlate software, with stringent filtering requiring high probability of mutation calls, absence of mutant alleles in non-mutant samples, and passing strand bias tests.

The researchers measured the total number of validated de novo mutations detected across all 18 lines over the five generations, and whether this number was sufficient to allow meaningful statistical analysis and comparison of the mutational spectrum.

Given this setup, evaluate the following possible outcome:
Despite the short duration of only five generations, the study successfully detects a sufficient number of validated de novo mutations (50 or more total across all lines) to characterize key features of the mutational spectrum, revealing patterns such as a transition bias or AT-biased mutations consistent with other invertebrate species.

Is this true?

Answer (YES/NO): NO